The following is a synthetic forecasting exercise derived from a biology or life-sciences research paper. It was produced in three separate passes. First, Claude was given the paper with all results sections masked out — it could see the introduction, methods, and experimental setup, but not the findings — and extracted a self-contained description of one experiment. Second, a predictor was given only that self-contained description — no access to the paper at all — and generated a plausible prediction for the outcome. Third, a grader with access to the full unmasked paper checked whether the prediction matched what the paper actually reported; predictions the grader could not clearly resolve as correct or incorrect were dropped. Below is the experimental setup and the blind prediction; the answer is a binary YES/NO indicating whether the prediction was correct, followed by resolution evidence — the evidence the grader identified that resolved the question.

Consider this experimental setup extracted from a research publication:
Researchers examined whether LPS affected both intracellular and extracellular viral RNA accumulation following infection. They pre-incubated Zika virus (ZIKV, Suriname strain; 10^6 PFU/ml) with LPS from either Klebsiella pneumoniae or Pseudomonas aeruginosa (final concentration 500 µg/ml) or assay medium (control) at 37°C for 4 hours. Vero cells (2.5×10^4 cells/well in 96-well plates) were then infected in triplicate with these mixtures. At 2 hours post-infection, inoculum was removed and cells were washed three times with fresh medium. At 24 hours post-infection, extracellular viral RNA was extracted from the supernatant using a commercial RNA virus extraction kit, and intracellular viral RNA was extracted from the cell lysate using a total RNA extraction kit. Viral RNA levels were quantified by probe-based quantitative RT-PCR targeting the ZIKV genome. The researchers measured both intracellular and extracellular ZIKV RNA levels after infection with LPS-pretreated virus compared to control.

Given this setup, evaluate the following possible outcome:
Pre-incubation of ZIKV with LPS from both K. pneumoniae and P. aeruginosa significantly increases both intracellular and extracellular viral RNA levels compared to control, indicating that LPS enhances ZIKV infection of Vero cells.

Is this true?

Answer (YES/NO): NO